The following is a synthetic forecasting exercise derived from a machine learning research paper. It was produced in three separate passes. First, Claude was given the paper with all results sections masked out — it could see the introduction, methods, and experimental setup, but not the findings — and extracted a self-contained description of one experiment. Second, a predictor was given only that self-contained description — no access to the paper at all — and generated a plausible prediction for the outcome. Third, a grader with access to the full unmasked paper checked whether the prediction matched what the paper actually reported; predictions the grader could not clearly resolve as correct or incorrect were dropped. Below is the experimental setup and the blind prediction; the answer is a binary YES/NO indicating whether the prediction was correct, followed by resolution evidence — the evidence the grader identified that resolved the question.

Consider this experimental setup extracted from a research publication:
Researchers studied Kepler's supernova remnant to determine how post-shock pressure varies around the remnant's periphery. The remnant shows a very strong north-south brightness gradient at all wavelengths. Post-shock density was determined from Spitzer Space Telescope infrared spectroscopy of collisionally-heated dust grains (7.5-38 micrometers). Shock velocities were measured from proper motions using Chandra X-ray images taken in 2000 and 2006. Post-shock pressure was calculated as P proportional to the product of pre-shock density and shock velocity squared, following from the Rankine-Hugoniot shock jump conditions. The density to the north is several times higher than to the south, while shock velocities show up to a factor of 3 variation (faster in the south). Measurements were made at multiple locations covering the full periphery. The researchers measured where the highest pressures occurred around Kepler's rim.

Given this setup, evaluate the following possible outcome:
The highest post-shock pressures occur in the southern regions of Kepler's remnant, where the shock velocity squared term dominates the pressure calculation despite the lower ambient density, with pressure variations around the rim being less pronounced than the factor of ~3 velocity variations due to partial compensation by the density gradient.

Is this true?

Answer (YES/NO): NO